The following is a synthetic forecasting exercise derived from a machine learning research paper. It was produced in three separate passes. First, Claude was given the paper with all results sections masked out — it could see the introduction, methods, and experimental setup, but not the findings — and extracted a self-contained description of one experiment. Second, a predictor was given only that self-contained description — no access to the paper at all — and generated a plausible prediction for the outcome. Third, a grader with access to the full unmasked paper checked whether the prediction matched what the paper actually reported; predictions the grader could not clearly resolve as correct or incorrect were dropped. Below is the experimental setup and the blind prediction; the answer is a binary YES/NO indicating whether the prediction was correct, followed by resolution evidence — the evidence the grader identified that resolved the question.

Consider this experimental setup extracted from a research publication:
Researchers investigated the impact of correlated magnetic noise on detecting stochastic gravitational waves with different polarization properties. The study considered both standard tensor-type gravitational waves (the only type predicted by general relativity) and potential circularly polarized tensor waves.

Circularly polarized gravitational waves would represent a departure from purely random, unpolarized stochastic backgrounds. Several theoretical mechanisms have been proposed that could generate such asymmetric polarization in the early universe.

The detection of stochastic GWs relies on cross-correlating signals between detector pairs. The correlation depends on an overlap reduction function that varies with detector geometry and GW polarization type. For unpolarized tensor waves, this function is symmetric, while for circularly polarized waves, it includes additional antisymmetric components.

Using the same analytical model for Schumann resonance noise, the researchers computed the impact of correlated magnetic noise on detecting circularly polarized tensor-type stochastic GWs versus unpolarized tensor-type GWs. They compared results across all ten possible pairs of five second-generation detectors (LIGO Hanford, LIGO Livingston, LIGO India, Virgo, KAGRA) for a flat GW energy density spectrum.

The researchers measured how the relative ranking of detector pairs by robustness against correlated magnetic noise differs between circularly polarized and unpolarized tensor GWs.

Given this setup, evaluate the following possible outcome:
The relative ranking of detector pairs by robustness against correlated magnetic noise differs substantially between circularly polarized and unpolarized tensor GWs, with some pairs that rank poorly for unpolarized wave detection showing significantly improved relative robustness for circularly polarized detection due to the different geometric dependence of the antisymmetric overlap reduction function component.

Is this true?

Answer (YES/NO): NO